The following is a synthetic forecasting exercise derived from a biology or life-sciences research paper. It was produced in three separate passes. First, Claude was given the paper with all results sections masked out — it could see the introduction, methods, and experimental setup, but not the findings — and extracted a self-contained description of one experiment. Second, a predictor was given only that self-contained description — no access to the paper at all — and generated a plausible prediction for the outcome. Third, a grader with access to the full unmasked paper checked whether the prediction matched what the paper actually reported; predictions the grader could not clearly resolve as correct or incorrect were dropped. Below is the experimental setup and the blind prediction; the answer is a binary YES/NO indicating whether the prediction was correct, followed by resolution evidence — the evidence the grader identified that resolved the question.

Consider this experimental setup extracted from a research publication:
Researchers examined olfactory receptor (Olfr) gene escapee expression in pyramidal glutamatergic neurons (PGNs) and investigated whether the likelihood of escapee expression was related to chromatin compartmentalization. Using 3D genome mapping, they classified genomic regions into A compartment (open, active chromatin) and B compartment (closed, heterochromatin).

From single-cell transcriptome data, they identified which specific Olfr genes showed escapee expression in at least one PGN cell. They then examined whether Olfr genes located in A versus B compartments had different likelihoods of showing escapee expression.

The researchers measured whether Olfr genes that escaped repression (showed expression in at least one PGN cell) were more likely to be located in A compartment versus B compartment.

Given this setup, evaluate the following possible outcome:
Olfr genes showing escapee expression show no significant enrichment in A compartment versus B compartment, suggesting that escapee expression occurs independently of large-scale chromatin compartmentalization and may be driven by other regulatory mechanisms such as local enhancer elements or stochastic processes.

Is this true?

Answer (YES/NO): NO